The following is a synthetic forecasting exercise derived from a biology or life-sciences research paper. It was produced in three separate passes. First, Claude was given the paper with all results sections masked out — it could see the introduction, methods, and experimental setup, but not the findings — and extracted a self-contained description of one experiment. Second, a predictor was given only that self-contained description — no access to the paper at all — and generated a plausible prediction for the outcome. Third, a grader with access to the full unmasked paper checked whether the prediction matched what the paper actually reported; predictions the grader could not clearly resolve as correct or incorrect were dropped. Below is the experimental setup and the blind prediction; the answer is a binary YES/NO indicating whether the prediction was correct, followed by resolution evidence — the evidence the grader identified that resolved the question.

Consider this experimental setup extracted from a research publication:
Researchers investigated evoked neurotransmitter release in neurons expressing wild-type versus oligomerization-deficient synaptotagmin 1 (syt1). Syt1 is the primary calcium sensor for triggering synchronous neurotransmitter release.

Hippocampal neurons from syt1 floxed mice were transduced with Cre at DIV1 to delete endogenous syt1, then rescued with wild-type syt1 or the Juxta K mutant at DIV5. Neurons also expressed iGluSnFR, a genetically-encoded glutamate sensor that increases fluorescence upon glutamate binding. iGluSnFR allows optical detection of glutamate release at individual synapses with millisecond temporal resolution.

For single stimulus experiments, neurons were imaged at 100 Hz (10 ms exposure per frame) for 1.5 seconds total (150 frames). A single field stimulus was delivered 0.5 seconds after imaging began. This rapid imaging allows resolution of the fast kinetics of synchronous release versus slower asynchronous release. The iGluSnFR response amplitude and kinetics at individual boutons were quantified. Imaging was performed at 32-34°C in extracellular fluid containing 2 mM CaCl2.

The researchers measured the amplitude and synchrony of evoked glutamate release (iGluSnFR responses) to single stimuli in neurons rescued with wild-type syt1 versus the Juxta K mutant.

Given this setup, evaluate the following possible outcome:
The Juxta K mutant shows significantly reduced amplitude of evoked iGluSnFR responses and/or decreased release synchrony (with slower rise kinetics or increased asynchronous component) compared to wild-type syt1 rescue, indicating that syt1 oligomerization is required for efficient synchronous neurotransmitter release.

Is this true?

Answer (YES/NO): YES